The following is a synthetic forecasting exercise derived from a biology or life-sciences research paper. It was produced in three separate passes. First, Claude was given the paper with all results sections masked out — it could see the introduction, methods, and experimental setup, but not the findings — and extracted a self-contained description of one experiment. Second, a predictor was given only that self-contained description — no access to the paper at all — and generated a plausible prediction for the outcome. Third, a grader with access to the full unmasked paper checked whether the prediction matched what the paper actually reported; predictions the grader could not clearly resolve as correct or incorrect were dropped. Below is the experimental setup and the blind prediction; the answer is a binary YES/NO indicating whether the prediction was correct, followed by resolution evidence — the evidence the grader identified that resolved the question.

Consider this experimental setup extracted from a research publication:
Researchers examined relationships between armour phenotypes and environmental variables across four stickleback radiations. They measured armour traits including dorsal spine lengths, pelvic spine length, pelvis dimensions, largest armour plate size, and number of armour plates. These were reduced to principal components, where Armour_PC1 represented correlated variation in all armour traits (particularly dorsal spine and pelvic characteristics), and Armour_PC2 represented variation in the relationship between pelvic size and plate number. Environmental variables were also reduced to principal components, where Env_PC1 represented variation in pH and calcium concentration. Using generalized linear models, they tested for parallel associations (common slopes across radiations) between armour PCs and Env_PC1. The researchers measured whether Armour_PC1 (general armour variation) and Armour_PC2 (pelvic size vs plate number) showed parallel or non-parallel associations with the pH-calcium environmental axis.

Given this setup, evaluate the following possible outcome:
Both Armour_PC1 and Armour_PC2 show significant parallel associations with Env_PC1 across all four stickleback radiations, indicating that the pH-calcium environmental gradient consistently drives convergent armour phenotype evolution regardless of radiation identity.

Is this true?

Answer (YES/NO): NO